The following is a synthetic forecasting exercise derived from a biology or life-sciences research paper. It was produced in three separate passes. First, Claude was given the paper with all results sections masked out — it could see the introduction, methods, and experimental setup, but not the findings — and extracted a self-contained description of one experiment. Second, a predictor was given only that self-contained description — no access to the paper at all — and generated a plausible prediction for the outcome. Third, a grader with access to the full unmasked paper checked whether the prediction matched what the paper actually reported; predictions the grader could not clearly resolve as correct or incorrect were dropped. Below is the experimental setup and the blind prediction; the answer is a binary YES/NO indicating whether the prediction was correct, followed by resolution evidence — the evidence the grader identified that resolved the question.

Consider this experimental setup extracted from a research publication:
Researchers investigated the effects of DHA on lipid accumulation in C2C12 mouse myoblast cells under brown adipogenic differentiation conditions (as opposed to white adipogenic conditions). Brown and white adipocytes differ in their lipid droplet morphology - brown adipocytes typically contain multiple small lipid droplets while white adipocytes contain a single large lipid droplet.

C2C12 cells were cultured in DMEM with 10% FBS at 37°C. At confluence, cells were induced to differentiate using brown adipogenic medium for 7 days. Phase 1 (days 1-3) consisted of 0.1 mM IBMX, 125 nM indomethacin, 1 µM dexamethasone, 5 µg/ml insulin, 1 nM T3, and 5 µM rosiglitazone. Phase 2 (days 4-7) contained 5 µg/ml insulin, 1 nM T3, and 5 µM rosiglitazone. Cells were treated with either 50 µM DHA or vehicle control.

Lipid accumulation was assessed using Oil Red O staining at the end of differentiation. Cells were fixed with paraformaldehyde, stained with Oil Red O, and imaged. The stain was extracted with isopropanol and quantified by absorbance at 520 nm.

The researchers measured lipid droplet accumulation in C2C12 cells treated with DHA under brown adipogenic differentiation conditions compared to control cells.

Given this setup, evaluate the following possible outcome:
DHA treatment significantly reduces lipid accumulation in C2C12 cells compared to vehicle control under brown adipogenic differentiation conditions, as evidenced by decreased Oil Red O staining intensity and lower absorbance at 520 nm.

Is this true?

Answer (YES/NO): NO